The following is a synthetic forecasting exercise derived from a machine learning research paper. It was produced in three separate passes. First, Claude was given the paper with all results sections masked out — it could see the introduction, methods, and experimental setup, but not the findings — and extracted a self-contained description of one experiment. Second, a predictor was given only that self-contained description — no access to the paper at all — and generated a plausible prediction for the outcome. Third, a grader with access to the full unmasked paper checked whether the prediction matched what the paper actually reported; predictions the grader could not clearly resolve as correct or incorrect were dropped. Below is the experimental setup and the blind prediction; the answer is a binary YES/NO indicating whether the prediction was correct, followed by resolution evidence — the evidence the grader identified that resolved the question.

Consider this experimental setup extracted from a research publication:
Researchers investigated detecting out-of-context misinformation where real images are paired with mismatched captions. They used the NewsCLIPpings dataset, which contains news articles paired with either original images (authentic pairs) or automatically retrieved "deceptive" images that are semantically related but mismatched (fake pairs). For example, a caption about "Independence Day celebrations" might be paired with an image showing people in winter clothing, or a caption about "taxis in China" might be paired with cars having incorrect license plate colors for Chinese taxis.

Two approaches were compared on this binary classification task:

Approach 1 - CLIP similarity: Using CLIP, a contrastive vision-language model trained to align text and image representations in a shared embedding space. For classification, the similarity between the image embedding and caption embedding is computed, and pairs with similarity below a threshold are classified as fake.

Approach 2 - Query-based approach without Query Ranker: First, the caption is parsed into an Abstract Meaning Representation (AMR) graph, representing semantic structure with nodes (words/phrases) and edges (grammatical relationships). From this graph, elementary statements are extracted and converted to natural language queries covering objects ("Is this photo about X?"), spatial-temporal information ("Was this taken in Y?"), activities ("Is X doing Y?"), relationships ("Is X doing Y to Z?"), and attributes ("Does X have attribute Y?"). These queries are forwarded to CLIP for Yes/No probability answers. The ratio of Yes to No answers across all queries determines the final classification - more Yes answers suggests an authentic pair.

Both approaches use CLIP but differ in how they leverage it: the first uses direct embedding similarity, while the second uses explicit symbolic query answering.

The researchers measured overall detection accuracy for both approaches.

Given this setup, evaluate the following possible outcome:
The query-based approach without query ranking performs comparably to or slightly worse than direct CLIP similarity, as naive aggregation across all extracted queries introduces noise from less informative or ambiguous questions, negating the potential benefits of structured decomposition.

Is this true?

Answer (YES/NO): YES